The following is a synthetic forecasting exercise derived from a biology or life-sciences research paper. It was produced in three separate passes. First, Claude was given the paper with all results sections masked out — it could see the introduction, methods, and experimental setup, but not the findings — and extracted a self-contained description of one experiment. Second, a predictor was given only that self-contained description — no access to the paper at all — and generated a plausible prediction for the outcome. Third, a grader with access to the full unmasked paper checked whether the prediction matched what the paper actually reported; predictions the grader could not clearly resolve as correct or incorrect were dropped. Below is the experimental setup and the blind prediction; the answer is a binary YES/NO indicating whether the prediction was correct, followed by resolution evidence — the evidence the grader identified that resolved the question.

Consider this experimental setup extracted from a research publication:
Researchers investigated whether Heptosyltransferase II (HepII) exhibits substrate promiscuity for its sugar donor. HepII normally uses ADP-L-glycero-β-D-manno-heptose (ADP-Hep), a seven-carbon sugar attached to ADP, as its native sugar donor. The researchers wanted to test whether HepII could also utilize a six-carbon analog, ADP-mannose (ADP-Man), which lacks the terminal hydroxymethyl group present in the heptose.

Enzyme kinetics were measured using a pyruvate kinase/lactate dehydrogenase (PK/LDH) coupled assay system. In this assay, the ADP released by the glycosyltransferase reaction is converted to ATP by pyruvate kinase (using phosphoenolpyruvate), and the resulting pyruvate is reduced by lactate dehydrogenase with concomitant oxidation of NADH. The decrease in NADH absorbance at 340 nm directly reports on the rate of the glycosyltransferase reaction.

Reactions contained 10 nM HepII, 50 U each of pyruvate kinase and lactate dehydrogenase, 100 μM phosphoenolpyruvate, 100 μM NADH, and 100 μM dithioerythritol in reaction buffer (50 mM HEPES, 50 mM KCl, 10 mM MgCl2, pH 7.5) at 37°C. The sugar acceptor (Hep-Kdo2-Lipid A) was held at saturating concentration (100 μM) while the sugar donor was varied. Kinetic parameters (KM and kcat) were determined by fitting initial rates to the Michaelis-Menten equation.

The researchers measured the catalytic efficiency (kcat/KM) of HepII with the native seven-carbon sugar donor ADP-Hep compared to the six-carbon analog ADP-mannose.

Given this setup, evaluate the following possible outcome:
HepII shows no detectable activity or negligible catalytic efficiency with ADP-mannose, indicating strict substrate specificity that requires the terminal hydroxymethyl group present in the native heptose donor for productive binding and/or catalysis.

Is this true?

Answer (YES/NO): NO